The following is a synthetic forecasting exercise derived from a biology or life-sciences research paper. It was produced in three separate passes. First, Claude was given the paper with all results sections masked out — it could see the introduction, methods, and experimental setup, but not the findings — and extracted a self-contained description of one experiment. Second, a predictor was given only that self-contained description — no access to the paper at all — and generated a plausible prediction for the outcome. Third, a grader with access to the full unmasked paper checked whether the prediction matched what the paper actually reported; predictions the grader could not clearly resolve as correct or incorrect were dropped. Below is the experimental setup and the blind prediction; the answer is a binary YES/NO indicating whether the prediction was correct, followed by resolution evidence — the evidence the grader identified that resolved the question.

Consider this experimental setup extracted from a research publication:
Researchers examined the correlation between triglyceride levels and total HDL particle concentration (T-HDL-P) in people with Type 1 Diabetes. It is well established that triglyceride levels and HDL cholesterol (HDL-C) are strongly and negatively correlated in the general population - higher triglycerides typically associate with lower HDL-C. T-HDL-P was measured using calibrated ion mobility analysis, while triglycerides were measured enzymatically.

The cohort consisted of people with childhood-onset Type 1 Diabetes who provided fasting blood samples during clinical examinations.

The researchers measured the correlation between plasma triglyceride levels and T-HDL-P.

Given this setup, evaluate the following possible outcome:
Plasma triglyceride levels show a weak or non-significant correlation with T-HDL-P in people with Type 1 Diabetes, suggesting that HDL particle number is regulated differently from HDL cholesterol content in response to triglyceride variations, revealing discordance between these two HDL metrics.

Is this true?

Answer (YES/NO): YES